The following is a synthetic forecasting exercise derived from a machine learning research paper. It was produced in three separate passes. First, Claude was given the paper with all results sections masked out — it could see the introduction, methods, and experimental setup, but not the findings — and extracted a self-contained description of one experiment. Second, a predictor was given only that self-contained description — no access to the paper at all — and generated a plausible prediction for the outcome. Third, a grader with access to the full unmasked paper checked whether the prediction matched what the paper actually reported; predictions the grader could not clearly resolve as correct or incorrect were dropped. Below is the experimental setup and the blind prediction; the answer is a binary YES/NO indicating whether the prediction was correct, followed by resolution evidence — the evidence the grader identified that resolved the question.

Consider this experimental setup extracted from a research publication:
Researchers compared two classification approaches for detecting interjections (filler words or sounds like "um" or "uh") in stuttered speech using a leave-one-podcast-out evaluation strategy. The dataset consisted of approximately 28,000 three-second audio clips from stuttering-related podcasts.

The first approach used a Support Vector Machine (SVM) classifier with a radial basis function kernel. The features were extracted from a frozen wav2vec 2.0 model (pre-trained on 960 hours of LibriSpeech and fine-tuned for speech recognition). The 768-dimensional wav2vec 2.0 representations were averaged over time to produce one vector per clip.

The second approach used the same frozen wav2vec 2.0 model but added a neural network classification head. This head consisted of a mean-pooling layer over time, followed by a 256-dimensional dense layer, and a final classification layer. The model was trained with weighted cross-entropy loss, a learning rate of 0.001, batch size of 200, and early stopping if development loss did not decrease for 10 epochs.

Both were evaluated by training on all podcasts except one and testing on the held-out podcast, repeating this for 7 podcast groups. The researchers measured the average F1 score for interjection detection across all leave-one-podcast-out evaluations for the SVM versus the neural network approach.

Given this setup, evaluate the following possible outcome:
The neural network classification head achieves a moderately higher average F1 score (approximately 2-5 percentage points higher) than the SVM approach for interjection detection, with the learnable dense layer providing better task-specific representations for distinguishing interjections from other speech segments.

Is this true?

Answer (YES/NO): NO